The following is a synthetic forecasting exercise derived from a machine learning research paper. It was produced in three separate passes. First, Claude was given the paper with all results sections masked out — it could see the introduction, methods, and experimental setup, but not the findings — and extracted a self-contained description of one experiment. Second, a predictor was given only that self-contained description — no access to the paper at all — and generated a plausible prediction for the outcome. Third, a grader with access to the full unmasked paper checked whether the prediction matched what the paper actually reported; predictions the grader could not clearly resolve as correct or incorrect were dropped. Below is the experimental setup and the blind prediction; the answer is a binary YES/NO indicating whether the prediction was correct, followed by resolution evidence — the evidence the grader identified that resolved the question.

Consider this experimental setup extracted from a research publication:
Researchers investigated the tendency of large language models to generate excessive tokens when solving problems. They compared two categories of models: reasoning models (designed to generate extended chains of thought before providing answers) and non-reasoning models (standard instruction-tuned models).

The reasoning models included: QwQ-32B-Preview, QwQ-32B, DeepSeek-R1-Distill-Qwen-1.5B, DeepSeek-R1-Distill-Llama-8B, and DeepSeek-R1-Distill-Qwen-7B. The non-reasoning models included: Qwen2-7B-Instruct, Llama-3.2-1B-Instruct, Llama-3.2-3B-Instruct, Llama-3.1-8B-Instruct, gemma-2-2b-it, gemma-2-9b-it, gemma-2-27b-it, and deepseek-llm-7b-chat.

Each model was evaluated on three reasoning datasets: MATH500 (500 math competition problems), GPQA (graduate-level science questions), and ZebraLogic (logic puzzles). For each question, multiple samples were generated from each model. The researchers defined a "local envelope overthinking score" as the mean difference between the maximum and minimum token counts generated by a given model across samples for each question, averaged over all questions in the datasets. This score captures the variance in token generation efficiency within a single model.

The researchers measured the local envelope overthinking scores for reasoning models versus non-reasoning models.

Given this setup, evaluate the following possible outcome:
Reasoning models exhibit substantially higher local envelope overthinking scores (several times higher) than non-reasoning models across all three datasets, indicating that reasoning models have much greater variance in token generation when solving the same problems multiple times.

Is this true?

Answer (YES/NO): YES